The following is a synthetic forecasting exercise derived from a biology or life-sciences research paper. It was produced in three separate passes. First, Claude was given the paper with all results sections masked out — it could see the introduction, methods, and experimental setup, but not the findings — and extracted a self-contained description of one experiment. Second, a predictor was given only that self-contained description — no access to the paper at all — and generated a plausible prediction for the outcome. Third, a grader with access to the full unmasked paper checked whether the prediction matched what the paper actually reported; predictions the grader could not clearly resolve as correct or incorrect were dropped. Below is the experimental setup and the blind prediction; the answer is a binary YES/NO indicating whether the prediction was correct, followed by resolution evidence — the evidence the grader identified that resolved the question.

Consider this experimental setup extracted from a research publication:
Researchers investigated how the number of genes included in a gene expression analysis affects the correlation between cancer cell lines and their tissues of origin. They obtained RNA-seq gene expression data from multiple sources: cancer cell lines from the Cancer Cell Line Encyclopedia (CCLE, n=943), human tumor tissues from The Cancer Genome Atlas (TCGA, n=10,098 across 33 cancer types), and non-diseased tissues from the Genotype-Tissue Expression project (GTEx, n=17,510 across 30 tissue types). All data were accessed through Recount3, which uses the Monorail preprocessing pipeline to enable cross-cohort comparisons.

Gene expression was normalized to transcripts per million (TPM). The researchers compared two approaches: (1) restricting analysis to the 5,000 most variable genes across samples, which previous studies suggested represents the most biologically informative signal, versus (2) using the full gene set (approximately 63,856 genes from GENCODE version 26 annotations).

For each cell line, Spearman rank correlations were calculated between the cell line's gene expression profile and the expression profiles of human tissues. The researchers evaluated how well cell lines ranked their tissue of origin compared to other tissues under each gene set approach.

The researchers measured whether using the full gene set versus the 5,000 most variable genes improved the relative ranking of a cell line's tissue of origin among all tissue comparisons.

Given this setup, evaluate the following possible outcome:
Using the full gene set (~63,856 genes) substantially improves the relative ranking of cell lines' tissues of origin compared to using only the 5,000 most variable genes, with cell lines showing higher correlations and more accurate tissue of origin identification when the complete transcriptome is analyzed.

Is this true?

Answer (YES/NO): YES